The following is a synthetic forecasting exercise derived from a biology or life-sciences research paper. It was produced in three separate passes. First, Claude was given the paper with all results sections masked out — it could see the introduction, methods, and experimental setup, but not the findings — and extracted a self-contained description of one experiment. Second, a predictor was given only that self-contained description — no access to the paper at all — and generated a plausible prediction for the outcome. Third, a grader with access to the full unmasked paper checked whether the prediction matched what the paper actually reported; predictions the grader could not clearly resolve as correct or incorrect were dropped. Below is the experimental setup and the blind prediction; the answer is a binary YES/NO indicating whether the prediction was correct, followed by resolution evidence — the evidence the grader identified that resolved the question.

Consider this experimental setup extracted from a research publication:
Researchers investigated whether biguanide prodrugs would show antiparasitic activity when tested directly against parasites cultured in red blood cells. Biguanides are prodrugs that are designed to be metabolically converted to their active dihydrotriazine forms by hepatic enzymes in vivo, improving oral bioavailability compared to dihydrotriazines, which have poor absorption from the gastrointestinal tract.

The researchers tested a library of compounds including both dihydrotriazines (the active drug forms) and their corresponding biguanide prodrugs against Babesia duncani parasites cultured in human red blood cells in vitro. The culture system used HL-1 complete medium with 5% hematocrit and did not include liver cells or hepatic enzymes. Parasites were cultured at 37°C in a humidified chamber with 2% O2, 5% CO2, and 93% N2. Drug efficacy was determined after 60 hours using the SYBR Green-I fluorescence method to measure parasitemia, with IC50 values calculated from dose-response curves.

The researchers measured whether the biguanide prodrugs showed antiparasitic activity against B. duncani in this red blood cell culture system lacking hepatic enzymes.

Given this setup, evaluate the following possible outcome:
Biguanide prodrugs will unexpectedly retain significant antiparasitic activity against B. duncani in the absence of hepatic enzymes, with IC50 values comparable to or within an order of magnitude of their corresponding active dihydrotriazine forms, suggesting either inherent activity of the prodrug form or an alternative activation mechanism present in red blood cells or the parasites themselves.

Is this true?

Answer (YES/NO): NO